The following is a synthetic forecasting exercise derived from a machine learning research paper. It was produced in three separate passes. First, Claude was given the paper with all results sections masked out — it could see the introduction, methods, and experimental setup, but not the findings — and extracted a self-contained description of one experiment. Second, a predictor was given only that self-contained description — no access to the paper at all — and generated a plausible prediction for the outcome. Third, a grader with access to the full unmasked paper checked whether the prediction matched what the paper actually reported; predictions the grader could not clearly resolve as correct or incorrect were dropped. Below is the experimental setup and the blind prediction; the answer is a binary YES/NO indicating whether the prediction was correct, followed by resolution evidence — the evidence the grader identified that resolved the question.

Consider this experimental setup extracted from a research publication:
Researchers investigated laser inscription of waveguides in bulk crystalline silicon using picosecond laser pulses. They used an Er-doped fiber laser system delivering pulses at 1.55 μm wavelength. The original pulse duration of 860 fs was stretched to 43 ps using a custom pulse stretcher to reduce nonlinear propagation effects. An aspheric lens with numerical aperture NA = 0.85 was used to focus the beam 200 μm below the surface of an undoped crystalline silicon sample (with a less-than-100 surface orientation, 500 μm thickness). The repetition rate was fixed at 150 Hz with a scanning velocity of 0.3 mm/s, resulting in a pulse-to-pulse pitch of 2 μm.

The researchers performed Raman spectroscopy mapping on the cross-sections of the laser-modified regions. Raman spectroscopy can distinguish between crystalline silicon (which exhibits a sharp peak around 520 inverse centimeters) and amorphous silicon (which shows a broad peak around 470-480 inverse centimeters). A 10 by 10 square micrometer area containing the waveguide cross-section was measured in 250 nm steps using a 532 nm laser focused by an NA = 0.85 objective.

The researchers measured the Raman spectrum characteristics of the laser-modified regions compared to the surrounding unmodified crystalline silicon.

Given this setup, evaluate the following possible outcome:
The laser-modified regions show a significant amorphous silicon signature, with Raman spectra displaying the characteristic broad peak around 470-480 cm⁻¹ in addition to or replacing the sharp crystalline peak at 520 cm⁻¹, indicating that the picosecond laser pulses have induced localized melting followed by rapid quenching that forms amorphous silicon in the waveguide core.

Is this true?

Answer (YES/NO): NO